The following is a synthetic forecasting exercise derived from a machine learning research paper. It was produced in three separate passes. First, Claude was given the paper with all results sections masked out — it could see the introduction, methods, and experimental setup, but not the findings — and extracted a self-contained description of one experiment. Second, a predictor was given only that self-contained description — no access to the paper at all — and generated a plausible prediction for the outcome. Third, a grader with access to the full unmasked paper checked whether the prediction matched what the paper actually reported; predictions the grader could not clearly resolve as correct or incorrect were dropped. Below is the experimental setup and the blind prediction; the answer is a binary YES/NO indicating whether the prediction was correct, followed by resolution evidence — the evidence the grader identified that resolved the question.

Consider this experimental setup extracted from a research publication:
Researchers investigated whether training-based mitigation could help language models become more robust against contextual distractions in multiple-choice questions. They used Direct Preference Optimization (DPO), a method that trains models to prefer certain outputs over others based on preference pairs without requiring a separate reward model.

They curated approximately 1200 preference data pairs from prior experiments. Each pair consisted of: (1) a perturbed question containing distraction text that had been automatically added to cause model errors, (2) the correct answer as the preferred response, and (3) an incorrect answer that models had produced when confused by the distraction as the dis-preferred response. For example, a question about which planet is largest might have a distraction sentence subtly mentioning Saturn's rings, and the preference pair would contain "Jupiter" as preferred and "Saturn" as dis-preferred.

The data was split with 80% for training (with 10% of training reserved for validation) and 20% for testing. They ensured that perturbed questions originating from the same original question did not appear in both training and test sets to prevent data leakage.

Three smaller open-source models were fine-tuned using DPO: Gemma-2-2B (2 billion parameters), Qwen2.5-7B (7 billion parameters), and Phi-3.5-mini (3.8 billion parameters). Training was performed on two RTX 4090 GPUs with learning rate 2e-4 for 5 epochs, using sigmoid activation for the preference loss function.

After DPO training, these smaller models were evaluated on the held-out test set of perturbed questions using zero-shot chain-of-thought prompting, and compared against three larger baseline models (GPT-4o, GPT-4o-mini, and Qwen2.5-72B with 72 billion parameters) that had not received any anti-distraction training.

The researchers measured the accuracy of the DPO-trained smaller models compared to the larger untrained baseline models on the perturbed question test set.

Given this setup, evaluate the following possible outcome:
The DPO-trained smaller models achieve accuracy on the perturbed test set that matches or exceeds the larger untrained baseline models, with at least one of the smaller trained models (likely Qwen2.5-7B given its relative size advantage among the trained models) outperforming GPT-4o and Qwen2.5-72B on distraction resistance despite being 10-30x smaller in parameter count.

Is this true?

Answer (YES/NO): NO